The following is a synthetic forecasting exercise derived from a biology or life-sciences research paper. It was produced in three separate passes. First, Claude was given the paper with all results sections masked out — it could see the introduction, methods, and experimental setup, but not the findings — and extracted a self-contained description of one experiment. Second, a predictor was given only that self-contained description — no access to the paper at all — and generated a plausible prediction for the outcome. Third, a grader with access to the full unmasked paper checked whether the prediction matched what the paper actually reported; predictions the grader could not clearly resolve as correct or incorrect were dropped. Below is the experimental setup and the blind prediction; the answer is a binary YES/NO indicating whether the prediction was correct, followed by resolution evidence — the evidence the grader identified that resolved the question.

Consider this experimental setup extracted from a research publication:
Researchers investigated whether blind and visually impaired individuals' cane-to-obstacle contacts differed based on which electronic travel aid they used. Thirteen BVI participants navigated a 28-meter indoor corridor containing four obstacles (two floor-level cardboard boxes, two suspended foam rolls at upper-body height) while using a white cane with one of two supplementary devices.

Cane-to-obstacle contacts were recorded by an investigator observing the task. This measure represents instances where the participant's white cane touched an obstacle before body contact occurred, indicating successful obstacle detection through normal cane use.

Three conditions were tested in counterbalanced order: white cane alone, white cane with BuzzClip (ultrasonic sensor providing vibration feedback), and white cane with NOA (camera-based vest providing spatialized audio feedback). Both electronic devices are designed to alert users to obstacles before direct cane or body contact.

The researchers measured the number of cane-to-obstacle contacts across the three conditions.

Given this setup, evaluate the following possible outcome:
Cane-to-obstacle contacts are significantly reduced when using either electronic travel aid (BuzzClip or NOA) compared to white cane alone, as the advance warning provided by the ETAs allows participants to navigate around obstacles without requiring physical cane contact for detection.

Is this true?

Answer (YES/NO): NO